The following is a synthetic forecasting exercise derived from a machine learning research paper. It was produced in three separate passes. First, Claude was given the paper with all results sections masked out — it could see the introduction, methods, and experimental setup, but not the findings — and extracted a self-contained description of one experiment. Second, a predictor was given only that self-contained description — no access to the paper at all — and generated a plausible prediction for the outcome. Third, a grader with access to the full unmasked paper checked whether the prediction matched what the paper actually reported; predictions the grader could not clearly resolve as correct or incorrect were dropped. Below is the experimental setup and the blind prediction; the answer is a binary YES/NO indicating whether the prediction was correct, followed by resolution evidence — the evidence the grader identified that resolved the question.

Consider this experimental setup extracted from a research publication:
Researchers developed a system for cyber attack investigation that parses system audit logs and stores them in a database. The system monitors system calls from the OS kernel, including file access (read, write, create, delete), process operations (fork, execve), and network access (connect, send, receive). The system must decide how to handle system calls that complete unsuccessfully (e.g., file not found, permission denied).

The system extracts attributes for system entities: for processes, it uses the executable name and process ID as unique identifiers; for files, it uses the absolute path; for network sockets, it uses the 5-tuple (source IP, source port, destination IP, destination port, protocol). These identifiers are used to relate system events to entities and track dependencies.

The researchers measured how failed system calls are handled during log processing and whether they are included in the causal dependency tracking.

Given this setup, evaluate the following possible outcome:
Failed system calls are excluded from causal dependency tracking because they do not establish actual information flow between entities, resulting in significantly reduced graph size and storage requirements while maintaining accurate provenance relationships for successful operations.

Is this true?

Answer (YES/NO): YES